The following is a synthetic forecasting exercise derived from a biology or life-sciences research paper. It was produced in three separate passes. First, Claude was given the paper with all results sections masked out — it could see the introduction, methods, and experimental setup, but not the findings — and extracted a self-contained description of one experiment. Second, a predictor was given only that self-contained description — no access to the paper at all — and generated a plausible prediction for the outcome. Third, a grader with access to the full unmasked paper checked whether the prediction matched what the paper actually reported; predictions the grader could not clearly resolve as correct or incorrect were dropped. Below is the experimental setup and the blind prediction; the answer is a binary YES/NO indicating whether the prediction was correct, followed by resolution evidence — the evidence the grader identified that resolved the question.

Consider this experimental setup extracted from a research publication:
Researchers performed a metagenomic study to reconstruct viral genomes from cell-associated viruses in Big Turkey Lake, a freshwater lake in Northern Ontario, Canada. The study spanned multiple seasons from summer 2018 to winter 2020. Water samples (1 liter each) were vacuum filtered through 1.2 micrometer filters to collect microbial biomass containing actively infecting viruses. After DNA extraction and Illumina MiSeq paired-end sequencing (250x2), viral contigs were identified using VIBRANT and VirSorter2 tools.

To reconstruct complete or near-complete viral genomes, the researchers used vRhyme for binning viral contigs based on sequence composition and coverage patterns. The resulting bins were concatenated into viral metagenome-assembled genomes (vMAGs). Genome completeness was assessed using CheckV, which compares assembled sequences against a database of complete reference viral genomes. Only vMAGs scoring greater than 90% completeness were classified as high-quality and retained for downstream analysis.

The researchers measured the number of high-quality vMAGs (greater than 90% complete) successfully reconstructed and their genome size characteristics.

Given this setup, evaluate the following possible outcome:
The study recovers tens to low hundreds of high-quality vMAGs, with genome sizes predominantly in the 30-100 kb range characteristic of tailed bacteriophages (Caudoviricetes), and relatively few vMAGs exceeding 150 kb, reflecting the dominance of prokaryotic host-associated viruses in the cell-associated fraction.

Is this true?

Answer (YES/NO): NO